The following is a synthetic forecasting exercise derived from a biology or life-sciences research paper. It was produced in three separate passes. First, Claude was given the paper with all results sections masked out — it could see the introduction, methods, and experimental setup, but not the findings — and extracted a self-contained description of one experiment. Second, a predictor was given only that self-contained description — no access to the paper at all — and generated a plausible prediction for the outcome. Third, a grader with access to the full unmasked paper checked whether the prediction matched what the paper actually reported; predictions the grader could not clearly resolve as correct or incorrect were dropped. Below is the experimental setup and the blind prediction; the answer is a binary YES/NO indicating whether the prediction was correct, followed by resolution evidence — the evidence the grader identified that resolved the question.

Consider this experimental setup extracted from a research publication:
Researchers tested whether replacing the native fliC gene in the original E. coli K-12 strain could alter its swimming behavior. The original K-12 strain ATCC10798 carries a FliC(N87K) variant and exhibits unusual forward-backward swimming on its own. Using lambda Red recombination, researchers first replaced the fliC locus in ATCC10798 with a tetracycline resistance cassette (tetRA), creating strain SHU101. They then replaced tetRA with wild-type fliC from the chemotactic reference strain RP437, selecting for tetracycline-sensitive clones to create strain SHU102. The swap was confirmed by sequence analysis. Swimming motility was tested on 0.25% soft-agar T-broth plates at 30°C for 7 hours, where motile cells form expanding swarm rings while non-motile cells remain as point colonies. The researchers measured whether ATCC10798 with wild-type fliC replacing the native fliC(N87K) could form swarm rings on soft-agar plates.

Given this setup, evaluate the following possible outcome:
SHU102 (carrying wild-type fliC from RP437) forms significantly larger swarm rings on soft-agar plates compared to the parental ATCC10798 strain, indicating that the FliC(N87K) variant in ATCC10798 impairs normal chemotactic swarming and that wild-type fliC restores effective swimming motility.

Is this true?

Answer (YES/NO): YES